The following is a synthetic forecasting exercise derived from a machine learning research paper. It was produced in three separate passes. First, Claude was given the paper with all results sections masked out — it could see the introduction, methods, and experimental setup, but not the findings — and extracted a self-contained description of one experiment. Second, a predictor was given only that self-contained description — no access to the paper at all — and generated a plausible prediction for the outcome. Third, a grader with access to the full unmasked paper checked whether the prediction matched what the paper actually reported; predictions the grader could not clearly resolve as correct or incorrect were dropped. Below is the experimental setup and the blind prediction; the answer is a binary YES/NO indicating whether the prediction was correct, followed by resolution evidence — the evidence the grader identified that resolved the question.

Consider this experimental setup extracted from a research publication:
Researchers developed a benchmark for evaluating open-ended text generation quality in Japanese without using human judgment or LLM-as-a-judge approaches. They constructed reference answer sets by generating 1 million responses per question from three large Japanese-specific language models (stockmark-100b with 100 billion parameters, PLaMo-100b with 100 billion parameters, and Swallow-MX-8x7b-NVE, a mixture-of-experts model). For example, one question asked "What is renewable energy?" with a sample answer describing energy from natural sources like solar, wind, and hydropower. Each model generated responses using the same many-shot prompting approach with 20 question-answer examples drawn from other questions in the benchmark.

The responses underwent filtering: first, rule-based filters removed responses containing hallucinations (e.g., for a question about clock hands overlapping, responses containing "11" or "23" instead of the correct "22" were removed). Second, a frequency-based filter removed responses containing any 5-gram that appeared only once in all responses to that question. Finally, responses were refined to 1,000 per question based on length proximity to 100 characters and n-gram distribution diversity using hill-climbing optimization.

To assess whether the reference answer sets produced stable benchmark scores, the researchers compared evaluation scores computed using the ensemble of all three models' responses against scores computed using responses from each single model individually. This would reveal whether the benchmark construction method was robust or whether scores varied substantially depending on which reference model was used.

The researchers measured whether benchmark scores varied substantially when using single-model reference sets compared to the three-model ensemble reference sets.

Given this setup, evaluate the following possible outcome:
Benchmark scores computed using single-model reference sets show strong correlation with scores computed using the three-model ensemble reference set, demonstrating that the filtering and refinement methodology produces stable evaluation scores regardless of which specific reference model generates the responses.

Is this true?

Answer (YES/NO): NO